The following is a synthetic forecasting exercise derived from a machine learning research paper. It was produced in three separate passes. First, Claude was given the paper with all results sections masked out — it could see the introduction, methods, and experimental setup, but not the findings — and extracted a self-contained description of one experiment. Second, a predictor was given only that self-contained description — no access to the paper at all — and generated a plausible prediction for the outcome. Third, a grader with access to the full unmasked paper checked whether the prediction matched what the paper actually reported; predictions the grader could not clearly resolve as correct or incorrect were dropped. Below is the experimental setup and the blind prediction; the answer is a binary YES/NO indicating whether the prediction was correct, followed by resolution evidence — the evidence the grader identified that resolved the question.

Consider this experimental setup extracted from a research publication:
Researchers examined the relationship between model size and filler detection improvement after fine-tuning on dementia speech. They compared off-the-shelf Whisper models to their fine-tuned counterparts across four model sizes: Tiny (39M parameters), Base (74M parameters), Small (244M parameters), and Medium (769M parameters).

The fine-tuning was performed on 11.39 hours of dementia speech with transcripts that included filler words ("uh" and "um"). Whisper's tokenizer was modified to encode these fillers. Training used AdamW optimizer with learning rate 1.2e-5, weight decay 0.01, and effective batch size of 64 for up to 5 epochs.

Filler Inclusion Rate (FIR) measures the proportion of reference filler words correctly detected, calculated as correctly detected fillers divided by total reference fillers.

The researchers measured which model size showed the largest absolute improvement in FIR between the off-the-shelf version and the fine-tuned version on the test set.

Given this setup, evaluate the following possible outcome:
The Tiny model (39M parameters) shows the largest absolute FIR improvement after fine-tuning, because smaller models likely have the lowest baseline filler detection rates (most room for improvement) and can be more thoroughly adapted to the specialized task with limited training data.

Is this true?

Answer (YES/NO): NO